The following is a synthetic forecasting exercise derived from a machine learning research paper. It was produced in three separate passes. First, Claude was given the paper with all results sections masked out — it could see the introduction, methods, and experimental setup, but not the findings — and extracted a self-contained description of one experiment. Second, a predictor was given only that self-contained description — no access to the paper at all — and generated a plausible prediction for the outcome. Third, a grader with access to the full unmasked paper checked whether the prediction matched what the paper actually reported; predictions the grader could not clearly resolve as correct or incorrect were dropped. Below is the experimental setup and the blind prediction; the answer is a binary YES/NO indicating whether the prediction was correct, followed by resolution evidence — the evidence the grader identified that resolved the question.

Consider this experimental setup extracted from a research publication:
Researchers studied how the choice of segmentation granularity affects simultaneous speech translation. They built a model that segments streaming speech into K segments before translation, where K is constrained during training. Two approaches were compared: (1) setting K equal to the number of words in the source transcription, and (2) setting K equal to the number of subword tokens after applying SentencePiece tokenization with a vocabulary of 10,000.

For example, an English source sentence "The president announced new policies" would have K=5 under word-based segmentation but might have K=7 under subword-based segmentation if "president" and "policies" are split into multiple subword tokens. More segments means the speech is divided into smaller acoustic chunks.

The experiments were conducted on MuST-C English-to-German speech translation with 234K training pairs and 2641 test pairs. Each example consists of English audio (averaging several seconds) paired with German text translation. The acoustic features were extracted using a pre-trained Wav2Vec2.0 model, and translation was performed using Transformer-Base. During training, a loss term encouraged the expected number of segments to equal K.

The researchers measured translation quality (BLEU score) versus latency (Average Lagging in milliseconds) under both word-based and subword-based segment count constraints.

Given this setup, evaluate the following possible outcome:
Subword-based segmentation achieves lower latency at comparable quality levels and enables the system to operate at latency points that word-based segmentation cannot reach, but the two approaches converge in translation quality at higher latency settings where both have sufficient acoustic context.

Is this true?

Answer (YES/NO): NO